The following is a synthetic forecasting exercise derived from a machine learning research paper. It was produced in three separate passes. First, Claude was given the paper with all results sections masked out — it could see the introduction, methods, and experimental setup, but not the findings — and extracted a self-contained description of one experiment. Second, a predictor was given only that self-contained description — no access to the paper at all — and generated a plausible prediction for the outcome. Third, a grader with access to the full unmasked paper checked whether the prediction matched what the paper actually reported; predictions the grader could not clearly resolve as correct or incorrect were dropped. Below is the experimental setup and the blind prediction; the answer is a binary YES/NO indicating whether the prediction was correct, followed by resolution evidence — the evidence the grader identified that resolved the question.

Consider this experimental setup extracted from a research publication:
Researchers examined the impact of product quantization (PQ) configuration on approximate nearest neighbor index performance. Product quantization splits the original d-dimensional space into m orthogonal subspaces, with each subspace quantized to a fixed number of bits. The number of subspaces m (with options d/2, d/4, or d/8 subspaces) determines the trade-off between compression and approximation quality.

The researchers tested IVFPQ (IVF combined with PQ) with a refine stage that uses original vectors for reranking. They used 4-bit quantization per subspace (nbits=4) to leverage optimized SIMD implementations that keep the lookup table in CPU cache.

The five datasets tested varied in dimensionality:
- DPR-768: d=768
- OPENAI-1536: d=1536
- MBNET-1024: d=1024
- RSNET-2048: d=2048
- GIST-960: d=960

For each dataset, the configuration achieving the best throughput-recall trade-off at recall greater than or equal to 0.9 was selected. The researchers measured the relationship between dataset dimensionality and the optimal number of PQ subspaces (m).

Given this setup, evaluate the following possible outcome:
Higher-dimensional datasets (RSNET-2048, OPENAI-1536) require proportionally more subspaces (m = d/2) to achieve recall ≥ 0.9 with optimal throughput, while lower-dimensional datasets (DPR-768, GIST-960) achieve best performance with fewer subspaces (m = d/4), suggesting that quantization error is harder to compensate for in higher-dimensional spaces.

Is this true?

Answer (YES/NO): NO